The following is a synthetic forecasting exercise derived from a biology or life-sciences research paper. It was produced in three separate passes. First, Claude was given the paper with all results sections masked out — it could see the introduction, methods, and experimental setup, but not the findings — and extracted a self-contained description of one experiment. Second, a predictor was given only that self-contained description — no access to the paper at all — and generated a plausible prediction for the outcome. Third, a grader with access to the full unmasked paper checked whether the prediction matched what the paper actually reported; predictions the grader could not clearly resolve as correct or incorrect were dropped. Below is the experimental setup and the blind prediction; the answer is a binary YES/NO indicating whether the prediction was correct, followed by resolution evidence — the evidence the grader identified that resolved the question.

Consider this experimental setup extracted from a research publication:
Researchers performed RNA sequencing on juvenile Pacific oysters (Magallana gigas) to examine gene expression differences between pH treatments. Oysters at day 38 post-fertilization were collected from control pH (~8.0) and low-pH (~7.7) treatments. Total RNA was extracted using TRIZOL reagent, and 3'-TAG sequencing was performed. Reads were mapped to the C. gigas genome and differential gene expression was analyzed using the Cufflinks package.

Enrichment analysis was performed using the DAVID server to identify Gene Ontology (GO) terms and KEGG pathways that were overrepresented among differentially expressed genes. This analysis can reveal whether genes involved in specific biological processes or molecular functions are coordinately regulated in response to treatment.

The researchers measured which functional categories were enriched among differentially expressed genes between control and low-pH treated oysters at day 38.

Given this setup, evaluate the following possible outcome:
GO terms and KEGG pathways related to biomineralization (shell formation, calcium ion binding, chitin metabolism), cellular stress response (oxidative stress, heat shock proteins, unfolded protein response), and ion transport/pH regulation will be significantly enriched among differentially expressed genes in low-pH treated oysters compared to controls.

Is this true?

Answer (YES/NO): NO